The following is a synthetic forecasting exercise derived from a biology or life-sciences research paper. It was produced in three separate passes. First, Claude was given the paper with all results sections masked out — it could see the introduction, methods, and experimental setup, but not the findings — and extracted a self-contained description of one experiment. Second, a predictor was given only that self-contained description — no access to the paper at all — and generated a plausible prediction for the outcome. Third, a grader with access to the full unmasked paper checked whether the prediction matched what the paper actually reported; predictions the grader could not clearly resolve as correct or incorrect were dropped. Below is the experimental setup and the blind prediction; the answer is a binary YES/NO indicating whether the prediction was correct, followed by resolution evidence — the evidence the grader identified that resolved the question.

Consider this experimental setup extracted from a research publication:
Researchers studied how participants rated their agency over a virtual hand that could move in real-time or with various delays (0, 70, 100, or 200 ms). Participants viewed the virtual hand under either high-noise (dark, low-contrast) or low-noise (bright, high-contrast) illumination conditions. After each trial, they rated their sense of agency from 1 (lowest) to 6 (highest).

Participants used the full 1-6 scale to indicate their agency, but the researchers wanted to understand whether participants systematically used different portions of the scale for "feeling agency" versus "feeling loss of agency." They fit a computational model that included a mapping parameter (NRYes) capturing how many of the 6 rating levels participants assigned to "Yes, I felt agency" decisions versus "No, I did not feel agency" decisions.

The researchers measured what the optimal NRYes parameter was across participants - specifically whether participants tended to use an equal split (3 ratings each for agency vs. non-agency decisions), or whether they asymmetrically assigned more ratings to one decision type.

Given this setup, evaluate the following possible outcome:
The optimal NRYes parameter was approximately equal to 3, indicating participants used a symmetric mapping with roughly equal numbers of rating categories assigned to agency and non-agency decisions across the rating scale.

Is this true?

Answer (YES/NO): YES